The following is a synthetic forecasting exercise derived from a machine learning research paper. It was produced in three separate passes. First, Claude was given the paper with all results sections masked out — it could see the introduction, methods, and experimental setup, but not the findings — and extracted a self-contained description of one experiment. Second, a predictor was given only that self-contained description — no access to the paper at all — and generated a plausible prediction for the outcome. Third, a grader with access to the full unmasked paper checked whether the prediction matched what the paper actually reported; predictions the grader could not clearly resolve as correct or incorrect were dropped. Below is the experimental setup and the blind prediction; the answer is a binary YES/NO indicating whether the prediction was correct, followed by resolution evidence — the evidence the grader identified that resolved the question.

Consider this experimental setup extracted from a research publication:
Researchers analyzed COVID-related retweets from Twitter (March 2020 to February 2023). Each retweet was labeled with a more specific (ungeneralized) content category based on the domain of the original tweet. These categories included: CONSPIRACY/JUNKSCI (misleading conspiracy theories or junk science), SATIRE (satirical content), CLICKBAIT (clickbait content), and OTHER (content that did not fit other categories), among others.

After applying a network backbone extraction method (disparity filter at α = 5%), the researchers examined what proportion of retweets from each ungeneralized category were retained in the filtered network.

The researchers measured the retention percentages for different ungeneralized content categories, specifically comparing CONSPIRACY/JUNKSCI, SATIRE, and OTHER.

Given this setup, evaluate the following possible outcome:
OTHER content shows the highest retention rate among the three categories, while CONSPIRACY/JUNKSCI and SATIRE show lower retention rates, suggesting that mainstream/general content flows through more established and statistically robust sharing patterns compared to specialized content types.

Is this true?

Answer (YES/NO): NO